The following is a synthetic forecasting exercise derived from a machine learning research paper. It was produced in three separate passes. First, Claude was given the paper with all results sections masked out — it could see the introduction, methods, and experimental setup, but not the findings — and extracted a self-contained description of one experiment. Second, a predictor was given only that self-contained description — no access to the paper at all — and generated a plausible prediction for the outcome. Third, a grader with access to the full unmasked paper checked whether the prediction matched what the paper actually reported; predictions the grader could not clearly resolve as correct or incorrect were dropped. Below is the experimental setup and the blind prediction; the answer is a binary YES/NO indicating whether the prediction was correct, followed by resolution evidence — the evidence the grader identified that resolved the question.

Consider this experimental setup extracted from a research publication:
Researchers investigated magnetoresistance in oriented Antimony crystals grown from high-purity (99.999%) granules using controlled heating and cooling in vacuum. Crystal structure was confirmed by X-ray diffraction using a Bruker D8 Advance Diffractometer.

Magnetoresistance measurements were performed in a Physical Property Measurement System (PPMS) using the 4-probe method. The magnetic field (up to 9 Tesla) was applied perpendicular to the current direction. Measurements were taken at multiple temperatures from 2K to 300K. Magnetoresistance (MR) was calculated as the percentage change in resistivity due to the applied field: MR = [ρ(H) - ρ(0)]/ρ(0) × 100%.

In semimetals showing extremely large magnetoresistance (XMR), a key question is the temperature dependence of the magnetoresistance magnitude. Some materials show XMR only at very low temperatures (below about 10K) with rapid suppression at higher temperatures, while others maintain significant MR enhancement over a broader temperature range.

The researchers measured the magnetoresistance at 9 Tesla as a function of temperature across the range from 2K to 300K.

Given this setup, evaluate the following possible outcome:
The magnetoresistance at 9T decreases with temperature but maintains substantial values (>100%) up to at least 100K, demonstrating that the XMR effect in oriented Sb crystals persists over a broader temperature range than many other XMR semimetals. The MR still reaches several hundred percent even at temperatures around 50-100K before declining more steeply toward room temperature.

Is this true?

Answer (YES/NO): NO